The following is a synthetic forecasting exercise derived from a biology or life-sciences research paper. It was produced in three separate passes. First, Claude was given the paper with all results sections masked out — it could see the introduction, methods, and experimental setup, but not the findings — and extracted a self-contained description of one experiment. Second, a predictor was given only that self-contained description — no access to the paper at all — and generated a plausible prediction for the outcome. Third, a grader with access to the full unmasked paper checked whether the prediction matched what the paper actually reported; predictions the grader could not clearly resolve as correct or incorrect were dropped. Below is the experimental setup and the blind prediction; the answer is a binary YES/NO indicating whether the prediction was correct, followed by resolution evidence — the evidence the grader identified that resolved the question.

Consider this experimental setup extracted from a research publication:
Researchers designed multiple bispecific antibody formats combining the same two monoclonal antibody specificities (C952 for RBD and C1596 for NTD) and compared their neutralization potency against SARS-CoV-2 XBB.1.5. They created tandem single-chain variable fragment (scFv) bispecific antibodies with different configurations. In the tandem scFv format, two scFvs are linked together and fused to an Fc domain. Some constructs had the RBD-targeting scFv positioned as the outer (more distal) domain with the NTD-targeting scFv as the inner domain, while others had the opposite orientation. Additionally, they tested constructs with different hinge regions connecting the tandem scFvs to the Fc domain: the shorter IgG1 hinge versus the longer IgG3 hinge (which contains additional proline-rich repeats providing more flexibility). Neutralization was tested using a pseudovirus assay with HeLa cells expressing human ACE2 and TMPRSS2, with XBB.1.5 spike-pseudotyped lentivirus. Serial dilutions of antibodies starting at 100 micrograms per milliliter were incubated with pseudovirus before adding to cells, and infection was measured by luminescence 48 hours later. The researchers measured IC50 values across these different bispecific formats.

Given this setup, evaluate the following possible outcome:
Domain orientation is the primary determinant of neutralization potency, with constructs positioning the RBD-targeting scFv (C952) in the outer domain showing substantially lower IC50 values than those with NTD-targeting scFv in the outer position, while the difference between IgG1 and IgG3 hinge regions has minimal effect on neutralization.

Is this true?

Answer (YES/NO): NO